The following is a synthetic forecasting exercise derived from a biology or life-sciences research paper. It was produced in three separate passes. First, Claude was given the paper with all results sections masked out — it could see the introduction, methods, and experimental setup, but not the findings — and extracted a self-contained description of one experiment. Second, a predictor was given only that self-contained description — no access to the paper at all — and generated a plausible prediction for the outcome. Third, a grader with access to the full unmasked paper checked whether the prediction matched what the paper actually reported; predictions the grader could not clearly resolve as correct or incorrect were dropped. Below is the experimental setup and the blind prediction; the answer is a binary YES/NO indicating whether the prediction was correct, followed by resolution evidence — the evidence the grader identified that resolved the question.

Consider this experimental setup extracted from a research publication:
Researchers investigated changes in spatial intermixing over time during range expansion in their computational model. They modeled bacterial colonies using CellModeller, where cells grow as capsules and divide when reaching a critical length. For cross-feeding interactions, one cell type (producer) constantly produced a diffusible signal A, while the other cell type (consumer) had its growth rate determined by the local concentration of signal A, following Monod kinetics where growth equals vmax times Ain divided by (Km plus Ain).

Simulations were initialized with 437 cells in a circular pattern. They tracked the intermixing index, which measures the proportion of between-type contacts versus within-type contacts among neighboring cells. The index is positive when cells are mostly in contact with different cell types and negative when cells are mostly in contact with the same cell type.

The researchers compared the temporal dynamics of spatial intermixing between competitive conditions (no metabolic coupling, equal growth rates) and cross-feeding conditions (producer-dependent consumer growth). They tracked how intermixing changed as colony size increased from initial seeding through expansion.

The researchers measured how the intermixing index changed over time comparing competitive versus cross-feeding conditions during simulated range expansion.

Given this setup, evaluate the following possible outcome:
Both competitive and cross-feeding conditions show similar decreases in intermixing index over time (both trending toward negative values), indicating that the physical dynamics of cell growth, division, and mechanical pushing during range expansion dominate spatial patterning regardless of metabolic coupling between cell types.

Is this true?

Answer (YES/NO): NO